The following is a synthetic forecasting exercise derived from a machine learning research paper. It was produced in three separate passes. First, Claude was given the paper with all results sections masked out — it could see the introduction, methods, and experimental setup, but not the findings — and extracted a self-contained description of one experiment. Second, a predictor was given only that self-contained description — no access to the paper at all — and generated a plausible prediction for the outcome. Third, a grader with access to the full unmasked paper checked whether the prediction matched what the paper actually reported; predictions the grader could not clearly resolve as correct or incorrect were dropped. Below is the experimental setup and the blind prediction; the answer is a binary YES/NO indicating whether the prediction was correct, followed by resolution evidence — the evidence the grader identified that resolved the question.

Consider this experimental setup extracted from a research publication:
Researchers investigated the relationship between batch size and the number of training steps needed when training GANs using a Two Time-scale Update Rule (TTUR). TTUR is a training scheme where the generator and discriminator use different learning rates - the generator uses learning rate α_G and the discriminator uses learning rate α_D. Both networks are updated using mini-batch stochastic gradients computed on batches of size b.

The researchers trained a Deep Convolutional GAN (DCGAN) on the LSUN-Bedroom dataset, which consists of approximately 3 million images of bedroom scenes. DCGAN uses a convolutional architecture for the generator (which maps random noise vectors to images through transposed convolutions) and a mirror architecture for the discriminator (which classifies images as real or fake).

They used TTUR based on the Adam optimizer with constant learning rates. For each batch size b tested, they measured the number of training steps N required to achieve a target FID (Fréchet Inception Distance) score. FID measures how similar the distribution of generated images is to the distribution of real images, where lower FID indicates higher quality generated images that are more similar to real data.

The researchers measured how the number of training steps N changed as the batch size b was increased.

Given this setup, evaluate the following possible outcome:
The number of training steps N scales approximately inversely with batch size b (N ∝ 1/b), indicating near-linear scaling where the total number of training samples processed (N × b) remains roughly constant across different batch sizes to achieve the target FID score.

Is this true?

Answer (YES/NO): NO